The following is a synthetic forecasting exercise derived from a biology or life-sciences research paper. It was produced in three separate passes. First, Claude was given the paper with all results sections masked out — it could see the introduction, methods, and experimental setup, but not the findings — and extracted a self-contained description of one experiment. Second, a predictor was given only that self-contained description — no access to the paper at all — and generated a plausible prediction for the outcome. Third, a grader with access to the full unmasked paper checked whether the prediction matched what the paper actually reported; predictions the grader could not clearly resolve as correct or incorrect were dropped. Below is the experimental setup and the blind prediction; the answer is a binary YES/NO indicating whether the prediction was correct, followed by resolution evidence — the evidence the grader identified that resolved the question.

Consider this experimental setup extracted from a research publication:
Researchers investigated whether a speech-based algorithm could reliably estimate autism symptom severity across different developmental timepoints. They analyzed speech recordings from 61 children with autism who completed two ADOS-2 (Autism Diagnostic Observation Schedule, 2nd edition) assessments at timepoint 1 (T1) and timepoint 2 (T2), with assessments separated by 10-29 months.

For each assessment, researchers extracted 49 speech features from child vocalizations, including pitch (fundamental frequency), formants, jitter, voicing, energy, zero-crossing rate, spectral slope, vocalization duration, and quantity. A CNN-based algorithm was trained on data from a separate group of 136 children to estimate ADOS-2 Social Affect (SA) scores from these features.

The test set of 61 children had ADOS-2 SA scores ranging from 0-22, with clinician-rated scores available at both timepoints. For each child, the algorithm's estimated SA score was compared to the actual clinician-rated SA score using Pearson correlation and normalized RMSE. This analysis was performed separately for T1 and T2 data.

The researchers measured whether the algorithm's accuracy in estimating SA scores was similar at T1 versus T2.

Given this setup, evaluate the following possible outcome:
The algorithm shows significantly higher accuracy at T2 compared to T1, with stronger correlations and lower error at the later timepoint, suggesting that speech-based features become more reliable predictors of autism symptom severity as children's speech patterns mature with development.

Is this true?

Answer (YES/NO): NO